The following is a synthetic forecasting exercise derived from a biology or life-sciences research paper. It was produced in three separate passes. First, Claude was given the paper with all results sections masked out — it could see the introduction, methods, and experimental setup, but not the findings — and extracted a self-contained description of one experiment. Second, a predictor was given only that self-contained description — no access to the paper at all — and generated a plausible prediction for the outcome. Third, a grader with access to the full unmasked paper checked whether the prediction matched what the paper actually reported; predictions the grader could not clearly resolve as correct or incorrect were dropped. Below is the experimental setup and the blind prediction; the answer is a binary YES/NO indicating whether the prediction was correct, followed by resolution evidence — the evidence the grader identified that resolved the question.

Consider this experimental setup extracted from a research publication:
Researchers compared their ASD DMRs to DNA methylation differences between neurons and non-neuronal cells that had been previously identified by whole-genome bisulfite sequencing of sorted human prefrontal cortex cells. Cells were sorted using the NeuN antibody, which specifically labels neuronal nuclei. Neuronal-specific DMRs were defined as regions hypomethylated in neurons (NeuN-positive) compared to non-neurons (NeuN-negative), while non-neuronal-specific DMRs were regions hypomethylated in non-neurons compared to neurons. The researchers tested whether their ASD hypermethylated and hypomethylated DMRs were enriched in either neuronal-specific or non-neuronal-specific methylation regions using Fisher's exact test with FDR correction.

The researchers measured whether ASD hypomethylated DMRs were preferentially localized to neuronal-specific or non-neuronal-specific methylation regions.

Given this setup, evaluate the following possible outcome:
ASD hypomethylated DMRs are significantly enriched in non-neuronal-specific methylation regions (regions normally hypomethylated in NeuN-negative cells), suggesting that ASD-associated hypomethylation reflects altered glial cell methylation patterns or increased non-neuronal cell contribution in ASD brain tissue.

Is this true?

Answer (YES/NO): YES